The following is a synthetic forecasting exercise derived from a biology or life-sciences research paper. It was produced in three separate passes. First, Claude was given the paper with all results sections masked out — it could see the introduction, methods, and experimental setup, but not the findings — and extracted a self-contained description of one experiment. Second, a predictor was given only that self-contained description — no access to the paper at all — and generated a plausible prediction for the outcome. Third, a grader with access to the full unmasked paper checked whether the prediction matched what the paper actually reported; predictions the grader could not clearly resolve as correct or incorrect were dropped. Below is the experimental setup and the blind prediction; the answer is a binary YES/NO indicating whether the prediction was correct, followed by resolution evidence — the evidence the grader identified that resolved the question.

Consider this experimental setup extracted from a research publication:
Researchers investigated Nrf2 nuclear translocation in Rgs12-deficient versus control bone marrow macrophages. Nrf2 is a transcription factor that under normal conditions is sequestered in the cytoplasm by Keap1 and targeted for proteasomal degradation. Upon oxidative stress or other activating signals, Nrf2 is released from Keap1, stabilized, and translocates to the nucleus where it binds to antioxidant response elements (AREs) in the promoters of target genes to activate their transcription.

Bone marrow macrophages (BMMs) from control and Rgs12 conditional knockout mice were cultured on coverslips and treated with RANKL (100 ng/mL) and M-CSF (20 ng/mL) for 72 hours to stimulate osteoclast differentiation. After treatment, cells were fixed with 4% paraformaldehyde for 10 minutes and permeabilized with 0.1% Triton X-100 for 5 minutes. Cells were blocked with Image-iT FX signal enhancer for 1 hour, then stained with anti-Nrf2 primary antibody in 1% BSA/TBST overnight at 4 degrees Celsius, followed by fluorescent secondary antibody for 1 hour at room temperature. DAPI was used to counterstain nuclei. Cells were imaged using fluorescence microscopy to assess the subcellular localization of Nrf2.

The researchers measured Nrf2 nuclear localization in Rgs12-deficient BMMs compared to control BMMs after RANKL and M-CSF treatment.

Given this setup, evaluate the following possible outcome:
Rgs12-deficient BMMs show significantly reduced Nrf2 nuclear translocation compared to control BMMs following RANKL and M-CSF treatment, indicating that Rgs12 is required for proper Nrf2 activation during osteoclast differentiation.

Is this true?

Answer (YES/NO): NO